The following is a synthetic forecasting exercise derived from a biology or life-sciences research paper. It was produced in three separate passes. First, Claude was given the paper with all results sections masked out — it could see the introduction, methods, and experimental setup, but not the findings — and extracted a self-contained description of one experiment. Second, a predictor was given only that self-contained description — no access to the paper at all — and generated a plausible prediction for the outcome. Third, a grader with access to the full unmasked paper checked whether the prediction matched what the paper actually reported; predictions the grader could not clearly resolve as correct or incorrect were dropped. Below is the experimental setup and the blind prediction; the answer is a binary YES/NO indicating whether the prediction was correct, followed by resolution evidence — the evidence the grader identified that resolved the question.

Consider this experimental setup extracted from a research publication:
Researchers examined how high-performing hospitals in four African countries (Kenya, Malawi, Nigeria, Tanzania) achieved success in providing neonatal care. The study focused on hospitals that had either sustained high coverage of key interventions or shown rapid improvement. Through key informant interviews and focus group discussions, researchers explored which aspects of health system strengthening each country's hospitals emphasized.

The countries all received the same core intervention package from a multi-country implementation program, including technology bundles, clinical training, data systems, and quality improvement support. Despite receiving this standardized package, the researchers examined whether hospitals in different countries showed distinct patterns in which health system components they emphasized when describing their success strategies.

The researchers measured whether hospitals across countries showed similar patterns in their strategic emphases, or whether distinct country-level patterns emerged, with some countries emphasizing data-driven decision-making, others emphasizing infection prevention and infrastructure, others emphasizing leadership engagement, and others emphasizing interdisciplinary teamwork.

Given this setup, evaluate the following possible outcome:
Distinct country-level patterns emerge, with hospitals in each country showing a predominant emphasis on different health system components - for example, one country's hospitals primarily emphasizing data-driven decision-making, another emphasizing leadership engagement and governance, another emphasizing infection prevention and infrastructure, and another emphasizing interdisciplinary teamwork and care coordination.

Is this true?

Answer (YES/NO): YES